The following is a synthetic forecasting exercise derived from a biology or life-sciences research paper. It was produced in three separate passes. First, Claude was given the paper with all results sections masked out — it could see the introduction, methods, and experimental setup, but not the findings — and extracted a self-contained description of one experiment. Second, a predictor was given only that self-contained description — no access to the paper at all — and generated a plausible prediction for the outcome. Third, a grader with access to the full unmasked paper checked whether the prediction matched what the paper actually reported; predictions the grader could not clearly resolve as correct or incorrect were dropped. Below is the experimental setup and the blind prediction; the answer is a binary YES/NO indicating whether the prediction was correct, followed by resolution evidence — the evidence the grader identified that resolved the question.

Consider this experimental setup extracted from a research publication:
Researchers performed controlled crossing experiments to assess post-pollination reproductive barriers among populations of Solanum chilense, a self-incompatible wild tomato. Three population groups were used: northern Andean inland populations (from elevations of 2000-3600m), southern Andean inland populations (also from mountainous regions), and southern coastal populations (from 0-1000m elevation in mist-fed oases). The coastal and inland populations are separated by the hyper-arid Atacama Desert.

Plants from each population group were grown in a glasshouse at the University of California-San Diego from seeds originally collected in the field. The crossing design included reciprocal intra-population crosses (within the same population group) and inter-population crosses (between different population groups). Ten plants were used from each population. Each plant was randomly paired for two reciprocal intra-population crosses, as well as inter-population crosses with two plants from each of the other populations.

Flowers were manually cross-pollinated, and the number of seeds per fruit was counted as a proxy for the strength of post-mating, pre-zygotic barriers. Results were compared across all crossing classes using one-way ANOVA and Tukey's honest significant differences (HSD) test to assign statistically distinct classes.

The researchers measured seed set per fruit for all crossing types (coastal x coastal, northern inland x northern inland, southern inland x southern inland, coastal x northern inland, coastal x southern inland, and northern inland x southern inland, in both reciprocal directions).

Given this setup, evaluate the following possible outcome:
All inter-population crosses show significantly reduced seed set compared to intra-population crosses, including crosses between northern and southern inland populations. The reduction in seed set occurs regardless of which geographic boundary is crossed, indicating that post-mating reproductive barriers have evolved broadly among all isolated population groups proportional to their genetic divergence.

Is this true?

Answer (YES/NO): NO